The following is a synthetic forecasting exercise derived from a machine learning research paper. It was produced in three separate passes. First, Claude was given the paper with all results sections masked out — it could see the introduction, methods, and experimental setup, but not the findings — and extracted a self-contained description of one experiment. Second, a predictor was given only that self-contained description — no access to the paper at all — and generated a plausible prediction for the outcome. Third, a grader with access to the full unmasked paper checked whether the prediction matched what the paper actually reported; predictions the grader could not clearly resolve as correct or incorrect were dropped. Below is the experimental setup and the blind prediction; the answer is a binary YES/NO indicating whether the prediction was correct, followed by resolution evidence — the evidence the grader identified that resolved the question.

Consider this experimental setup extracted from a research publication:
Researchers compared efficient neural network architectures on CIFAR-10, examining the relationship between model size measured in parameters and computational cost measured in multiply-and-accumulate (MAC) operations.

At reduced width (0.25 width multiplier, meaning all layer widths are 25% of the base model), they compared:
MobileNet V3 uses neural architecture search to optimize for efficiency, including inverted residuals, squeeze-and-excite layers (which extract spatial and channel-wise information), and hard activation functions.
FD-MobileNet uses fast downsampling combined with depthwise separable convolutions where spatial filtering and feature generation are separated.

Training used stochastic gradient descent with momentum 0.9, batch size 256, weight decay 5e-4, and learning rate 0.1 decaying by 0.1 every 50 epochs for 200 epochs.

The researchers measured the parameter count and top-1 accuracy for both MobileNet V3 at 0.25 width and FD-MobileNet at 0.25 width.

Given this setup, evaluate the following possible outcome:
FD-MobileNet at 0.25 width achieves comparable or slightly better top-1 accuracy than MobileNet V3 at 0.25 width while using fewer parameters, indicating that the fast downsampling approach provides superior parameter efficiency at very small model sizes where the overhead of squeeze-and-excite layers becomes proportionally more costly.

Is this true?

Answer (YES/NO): NO